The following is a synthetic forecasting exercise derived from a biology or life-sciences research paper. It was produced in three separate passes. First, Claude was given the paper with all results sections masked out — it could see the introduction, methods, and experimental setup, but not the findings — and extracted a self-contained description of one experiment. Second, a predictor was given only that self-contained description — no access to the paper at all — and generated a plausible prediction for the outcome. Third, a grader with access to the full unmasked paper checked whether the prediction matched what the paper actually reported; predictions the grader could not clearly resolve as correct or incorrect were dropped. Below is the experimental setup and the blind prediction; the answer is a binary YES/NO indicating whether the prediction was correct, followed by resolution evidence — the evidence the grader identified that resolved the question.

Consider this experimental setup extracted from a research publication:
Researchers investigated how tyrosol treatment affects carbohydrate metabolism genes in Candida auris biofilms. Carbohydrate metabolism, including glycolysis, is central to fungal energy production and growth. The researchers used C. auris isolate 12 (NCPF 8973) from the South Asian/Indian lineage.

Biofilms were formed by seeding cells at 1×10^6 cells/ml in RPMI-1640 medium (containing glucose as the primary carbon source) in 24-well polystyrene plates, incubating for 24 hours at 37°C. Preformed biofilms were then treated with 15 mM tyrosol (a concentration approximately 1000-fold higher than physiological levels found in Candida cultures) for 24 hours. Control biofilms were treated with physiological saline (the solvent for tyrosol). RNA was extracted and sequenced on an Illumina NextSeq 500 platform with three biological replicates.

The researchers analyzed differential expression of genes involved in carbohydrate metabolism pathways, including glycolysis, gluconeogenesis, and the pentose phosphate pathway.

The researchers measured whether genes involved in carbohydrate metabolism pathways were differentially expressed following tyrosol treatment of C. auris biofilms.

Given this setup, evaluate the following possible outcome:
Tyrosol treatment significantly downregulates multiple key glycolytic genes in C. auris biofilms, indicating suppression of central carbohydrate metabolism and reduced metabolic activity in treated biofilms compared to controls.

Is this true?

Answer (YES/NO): YES